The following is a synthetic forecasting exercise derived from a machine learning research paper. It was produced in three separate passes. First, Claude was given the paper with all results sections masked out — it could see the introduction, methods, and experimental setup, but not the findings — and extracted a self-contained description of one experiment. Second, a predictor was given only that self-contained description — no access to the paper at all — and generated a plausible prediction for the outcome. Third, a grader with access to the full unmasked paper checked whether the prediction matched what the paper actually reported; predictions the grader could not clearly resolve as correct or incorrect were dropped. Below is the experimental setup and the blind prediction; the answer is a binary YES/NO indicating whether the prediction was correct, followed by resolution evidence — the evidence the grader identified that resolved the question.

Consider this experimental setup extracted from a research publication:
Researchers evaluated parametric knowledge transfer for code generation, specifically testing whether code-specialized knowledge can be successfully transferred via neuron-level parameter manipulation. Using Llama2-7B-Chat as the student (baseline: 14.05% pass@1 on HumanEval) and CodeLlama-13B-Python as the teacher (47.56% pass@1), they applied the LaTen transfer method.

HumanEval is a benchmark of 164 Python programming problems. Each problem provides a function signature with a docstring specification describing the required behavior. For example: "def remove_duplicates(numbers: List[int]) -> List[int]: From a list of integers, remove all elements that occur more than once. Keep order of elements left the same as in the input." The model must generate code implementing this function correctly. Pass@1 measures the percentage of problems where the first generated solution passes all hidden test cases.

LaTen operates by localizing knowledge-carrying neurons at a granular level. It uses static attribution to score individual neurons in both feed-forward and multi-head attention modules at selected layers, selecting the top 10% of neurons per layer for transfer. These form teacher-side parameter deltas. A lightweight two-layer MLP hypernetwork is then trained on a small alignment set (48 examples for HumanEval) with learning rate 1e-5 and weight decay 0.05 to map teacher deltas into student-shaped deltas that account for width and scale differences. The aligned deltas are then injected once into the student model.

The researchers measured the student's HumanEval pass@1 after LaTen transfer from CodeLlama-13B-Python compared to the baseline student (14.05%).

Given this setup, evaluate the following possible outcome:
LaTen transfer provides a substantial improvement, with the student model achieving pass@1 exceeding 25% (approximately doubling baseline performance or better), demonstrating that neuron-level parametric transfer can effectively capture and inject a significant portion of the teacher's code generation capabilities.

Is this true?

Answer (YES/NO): NO